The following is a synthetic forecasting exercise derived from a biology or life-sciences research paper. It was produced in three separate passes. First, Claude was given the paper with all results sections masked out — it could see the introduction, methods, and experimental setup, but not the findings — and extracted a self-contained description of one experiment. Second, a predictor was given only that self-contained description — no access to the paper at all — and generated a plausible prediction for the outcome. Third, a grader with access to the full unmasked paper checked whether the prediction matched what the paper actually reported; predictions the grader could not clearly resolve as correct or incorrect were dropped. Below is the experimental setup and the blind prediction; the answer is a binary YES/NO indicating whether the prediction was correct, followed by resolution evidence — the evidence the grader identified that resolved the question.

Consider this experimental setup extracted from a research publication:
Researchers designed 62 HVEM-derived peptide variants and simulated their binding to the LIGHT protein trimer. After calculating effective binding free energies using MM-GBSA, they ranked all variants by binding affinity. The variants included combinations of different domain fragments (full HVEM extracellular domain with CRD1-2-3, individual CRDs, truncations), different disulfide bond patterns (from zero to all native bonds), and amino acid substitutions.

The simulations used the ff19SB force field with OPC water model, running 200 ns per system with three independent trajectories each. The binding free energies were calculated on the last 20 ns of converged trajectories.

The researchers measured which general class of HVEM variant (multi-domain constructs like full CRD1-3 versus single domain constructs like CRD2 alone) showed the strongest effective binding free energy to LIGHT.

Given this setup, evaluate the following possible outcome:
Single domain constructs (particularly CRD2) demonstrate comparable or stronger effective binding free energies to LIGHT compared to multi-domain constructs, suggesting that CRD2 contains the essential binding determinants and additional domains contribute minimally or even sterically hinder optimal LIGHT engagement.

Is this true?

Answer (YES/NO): YES